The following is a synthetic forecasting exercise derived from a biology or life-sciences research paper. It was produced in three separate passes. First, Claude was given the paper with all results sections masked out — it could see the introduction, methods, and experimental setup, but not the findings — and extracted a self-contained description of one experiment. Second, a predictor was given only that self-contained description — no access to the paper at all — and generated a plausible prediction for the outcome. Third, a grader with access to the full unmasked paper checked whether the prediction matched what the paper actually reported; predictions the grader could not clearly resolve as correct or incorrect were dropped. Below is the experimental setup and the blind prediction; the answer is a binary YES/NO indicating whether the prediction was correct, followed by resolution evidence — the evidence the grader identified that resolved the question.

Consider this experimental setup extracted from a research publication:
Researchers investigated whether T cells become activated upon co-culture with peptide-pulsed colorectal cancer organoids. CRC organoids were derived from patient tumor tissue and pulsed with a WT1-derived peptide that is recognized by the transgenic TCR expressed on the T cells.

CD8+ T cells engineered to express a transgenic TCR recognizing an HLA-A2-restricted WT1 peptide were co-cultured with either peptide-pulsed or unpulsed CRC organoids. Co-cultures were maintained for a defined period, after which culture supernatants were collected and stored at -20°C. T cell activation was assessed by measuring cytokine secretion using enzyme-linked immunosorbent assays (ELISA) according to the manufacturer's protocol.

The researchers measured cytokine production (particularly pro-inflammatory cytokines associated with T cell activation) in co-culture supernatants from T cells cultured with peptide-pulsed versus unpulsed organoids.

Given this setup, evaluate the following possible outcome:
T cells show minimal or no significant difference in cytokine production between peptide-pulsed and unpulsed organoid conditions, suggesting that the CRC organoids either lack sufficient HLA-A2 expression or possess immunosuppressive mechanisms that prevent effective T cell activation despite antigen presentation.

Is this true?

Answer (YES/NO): NO